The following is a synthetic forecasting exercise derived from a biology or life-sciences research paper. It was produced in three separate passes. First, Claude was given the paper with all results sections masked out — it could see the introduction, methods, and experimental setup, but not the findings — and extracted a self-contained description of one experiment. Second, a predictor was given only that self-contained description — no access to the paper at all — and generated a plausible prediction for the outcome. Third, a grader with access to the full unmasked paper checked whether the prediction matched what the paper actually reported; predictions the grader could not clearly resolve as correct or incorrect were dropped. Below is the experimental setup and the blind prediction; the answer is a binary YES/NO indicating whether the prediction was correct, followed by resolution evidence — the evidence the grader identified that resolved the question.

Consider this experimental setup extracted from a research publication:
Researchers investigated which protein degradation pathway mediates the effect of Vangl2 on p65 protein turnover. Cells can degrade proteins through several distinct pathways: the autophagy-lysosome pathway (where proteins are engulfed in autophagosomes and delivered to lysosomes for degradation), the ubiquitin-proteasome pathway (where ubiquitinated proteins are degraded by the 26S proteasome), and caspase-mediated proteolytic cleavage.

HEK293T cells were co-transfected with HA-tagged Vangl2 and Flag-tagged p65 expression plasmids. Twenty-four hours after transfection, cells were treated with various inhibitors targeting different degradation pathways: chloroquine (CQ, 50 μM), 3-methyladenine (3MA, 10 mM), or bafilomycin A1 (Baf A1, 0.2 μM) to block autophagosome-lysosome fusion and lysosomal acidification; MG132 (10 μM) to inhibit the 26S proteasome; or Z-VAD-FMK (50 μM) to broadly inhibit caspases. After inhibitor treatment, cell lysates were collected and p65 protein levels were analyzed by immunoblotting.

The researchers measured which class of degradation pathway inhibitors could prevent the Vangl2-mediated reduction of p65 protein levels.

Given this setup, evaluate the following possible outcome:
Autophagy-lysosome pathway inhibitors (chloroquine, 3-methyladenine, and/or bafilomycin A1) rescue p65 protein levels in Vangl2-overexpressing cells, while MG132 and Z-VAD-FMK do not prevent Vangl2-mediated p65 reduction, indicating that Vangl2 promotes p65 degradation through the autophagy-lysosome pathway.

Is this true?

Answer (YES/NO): YES